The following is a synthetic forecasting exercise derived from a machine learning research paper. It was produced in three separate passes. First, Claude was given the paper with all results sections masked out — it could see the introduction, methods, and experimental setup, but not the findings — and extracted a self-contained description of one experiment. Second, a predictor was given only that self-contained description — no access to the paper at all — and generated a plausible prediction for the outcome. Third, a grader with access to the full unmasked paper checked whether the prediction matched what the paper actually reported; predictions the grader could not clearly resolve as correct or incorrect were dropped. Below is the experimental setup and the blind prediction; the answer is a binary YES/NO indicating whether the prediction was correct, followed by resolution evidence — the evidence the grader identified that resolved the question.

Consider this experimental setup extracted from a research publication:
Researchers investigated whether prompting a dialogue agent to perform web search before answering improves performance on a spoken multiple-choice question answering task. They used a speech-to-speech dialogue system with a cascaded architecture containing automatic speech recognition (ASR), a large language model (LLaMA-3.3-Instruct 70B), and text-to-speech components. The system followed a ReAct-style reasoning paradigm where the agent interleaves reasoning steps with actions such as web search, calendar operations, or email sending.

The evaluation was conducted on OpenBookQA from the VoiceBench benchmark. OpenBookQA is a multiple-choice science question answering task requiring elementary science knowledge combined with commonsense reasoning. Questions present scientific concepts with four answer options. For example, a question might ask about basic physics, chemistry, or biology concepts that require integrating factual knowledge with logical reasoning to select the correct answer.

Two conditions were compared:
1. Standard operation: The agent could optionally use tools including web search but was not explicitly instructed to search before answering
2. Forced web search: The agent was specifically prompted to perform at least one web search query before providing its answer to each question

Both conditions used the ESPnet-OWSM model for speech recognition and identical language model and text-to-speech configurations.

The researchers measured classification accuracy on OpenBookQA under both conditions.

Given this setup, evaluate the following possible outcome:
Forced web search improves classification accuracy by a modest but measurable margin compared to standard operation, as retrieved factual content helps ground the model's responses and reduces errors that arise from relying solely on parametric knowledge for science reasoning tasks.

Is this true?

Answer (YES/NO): YES